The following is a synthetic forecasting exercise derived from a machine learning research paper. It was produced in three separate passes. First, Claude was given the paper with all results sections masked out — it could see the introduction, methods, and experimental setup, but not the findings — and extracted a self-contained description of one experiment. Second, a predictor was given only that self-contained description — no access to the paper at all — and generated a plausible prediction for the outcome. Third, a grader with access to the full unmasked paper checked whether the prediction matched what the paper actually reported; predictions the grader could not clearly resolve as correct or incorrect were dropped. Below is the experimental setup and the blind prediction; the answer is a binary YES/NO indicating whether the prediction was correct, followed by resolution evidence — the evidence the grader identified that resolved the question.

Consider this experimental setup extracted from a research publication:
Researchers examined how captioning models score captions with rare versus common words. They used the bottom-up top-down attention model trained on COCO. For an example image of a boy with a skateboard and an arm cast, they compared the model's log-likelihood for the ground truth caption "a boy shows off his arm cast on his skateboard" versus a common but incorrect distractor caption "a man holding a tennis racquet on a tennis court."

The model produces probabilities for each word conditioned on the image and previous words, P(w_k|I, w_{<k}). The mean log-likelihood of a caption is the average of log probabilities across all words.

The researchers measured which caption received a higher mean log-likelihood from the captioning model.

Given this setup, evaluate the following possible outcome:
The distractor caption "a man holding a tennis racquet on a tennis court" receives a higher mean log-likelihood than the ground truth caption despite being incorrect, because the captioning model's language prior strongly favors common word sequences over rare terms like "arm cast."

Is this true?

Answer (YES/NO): YES